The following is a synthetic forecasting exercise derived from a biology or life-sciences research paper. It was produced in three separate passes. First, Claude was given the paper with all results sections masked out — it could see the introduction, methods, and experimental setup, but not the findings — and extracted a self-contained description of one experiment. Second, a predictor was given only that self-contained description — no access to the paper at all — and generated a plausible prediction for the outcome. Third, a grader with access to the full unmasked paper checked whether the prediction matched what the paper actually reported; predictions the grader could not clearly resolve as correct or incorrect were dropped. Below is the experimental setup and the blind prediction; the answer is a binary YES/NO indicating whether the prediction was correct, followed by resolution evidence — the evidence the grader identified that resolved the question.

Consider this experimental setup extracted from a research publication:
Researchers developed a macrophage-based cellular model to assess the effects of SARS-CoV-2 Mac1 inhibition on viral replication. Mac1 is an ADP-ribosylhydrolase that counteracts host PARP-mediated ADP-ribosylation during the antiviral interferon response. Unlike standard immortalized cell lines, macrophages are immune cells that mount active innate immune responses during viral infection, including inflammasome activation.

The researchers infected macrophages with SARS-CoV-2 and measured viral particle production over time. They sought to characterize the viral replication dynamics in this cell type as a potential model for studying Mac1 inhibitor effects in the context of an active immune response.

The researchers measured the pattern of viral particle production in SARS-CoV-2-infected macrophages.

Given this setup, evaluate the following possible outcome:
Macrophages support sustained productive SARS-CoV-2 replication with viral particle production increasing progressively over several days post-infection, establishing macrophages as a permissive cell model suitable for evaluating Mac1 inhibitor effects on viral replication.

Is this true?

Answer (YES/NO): NO